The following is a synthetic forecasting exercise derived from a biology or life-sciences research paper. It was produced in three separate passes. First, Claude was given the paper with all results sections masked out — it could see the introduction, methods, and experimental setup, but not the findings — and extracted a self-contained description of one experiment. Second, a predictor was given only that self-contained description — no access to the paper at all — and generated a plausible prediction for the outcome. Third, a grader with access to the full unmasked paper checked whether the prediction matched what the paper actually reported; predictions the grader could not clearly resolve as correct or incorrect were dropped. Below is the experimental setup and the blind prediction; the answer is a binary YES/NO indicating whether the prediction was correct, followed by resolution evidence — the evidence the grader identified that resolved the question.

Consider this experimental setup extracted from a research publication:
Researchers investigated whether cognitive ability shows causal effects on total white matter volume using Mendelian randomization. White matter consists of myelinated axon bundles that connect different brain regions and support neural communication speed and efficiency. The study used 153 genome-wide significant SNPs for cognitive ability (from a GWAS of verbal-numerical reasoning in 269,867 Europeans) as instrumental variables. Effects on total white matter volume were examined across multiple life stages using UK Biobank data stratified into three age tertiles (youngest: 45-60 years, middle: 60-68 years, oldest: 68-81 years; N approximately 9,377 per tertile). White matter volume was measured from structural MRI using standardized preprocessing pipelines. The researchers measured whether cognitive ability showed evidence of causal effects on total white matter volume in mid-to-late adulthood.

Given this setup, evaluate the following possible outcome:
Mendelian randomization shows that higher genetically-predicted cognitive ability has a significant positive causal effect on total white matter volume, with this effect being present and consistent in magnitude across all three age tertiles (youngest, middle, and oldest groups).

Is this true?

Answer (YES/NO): NO